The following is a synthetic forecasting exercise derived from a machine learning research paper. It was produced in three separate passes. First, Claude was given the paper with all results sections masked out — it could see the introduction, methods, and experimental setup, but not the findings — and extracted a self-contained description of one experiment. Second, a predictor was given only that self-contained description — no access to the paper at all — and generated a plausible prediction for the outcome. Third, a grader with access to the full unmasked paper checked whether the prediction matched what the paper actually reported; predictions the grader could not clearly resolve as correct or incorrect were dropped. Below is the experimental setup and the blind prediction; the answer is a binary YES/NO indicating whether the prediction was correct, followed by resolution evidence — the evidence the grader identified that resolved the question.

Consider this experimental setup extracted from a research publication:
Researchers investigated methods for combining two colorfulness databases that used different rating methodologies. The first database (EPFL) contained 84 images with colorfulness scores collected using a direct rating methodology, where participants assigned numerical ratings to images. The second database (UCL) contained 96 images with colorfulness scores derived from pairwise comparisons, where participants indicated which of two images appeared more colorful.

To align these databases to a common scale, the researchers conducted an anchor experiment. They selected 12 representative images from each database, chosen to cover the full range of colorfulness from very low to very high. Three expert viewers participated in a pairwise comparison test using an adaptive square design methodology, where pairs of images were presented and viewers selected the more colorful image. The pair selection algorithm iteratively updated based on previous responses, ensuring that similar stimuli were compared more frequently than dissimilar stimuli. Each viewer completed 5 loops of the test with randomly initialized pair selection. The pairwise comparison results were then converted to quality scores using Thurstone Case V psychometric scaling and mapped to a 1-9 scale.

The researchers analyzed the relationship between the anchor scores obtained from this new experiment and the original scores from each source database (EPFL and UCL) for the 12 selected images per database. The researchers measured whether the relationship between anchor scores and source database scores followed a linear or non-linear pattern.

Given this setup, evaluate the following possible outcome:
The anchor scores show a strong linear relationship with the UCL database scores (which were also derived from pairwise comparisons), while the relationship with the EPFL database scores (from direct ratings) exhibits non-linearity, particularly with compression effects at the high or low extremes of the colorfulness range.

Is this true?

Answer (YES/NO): NO